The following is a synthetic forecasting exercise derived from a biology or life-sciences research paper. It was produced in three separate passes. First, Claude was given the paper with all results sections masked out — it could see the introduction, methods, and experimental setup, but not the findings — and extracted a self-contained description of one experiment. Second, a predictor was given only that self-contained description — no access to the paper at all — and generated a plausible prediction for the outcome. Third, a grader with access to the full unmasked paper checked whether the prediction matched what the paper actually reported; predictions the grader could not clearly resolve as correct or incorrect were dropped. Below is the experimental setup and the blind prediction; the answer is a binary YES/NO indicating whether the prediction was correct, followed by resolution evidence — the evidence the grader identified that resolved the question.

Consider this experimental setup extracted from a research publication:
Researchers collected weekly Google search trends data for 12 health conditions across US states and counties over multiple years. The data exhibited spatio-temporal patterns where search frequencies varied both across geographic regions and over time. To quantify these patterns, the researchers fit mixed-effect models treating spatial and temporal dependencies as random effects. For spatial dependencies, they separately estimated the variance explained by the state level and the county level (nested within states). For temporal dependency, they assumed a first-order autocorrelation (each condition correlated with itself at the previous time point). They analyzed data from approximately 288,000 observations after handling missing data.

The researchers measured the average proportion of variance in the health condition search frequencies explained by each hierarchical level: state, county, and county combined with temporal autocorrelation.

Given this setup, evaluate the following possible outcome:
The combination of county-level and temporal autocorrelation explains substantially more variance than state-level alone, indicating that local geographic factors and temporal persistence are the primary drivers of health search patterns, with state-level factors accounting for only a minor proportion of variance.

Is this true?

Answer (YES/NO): YES